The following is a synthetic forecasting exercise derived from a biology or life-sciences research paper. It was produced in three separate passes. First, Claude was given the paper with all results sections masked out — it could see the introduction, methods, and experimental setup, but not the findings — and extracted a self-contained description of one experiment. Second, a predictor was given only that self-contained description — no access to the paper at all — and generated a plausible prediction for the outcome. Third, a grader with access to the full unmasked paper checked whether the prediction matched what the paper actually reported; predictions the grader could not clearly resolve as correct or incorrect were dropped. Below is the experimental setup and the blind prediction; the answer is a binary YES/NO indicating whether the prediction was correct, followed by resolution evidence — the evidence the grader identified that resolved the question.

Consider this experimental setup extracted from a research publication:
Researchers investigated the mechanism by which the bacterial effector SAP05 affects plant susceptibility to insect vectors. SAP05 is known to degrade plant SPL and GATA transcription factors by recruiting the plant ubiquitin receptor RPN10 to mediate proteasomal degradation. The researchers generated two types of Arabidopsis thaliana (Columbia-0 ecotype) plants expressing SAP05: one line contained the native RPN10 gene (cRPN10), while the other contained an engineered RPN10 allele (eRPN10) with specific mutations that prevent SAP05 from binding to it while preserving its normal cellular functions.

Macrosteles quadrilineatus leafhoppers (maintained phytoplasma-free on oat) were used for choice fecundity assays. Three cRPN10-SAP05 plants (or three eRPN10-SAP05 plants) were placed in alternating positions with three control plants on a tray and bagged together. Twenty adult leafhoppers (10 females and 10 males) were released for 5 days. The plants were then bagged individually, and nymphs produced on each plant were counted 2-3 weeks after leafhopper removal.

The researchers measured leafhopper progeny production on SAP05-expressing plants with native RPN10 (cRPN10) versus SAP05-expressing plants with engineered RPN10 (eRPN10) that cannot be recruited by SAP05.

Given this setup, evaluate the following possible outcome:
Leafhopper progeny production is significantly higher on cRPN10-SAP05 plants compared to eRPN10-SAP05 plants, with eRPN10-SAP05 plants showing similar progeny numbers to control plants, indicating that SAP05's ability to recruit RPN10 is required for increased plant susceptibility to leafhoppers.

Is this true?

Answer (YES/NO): YES